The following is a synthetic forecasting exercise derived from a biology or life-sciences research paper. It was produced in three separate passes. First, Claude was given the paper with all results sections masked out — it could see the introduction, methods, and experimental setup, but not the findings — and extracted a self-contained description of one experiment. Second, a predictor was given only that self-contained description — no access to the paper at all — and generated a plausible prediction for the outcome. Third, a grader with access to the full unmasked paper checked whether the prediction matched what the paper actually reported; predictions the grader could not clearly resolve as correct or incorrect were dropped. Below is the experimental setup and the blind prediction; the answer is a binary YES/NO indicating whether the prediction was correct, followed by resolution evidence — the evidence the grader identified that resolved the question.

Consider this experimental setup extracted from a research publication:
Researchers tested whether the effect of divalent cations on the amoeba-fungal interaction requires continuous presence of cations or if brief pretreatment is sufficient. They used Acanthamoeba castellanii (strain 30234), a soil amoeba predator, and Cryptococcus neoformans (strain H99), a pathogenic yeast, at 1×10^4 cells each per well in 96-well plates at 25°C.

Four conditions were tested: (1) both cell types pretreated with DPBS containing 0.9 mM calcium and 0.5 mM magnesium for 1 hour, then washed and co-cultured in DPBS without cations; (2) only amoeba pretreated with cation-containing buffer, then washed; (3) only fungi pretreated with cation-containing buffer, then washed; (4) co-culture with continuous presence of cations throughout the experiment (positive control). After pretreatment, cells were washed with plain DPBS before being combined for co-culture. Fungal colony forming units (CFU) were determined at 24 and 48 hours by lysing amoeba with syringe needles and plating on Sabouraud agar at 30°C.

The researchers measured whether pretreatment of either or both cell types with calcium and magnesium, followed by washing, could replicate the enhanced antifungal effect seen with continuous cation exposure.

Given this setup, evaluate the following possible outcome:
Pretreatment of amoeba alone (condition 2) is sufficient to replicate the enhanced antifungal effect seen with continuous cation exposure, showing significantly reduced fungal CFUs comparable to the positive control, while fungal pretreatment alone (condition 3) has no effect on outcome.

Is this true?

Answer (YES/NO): NO